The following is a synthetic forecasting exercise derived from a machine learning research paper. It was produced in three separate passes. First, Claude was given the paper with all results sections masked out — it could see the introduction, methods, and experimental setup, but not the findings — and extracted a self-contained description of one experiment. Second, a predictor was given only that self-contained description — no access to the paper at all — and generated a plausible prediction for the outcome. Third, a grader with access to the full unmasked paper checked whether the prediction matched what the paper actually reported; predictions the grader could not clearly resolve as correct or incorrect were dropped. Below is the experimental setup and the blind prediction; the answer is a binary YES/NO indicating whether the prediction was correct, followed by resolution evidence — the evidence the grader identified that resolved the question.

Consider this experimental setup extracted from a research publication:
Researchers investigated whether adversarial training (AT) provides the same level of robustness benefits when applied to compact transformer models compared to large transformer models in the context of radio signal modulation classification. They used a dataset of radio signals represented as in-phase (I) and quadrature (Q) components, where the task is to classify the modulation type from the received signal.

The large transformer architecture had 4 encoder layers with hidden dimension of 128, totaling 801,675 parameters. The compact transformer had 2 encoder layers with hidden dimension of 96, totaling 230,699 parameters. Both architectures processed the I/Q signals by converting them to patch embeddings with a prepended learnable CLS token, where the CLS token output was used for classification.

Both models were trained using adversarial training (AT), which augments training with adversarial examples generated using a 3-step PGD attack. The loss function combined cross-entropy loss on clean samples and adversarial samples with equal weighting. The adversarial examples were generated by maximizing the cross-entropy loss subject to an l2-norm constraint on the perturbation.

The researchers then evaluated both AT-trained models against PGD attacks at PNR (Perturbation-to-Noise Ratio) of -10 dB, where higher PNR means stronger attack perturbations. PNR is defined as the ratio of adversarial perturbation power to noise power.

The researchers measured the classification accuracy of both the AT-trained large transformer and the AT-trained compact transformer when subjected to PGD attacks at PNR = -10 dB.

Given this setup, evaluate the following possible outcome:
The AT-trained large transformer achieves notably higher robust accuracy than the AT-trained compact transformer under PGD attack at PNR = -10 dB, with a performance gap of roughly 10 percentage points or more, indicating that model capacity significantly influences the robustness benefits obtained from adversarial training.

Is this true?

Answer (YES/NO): YES